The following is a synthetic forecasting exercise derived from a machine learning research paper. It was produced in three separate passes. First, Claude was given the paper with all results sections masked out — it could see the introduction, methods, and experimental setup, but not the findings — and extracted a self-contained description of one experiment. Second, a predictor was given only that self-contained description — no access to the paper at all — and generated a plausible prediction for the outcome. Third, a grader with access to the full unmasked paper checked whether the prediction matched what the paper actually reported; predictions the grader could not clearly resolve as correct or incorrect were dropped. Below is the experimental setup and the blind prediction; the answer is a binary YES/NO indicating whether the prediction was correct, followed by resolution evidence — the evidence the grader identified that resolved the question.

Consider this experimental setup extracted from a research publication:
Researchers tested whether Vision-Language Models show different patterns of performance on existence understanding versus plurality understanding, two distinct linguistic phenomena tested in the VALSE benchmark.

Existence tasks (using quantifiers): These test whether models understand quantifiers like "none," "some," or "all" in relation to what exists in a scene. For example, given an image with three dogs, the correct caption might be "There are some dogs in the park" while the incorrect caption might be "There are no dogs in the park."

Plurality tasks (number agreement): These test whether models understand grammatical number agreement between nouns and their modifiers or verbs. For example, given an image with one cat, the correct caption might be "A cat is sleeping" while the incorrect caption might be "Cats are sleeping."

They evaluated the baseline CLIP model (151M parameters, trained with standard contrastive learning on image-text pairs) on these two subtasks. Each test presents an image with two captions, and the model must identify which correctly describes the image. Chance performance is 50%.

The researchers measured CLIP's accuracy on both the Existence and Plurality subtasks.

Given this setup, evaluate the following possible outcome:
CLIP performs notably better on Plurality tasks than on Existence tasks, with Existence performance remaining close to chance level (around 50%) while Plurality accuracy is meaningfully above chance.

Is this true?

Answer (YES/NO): NO